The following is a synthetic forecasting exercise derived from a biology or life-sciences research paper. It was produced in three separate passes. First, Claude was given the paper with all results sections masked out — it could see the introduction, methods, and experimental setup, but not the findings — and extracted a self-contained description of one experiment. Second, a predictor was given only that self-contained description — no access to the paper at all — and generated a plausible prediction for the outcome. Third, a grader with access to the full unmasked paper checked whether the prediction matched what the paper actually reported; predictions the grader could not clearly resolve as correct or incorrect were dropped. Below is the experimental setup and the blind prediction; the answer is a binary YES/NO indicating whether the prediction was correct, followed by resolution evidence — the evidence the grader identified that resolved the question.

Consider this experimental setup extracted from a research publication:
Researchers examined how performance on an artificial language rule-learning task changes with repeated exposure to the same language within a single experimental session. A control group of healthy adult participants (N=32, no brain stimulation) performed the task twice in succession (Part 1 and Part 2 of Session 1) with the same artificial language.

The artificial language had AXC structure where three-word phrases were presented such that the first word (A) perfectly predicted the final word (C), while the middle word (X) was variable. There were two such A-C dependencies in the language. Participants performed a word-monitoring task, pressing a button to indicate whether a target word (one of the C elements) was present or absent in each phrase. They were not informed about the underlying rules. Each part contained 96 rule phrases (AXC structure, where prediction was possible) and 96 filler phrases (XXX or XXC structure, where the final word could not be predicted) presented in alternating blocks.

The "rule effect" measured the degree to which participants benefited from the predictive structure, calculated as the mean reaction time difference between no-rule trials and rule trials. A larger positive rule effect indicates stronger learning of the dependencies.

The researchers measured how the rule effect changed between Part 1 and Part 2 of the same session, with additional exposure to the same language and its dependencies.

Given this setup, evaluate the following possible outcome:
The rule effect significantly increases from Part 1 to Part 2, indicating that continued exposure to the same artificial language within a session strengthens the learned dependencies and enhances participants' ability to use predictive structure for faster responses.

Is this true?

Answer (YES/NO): NO